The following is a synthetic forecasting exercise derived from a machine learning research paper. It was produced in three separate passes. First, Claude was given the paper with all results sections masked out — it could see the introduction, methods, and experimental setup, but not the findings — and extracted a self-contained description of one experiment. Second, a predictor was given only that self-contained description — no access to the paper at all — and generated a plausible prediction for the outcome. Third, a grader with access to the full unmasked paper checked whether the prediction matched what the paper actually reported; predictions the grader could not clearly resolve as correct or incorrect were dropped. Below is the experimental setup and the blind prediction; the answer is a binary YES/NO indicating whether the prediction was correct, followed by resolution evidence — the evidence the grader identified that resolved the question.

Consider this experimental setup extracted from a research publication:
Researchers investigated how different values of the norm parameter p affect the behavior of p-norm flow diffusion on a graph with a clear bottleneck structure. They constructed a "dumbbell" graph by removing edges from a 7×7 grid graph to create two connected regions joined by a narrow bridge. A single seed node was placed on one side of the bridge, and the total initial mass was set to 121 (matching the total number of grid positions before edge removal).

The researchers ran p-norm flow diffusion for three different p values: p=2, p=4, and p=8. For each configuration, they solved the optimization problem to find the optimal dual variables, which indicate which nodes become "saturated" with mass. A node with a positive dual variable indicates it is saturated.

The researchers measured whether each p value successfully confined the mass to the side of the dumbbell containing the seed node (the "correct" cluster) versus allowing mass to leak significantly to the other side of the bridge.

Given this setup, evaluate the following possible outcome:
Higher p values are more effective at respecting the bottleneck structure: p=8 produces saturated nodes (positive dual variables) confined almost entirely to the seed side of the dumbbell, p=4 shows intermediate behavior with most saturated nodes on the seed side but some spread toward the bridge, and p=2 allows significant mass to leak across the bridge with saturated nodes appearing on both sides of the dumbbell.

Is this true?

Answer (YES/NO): NO